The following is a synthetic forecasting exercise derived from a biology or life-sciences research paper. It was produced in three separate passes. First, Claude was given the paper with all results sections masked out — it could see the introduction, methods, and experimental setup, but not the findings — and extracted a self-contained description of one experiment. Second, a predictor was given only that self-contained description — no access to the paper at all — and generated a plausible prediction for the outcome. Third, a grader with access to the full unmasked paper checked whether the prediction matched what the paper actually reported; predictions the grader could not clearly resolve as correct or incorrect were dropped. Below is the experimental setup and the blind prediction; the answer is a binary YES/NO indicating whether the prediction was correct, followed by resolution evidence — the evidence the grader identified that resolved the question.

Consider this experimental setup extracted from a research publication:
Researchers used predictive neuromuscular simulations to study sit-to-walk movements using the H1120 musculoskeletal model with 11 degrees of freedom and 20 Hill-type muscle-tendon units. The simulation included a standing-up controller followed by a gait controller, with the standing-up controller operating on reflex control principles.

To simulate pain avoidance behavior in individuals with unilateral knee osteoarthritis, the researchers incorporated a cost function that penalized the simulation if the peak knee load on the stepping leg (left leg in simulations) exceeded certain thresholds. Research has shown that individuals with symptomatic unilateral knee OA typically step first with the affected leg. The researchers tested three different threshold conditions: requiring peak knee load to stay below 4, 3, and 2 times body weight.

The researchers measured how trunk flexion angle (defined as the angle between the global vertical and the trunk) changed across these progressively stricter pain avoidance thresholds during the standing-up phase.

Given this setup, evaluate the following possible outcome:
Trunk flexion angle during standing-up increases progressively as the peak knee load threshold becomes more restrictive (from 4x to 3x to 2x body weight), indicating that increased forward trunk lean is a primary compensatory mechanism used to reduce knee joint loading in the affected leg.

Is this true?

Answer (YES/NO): NO